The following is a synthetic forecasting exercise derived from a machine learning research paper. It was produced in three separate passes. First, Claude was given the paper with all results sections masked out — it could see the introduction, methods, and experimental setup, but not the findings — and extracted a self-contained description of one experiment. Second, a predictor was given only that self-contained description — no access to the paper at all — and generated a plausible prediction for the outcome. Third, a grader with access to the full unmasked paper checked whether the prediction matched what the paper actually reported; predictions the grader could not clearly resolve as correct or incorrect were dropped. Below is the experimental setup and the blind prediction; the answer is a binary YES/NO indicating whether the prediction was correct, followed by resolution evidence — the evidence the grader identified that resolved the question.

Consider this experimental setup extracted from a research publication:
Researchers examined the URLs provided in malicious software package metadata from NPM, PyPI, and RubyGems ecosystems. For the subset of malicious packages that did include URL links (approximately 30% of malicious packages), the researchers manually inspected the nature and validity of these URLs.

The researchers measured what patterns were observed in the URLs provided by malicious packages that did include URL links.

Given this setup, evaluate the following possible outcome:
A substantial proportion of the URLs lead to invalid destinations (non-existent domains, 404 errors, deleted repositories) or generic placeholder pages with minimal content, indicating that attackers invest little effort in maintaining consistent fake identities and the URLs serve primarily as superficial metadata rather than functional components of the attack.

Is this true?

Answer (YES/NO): NO